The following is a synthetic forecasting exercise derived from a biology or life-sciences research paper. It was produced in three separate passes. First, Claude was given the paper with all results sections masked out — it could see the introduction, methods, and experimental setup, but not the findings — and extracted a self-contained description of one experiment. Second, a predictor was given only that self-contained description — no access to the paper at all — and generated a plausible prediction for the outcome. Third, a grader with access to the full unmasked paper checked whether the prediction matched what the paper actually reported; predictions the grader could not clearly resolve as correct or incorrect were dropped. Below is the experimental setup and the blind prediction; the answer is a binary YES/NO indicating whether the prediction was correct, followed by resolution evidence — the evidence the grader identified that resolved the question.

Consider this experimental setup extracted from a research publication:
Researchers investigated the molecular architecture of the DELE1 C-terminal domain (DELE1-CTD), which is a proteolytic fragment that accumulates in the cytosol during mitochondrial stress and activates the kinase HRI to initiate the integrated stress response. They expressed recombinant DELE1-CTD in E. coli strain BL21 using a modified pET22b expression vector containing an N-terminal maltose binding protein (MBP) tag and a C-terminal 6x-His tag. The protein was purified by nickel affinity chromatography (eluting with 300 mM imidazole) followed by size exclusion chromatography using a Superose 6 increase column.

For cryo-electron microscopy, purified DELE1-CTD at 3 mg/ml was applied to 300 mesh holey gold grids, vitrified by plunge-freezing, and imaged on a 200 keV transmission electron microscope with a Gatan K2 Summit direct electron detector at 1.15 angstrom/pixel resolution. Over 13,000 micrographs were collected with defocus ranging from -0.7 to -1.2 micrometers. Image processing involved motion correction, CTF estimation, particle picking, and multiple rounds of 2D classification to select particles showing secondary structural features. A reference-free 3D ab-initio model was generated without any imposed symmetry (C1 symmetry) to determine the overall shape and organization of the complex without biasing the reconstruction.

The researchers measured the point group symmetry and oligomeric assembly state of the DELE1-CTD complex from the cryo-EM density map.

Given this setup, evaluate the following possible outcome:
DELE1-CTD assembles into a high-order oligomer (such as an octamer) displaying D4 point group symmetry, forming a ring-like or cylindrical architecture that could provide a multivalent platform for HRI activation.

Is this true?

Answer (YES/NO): YES